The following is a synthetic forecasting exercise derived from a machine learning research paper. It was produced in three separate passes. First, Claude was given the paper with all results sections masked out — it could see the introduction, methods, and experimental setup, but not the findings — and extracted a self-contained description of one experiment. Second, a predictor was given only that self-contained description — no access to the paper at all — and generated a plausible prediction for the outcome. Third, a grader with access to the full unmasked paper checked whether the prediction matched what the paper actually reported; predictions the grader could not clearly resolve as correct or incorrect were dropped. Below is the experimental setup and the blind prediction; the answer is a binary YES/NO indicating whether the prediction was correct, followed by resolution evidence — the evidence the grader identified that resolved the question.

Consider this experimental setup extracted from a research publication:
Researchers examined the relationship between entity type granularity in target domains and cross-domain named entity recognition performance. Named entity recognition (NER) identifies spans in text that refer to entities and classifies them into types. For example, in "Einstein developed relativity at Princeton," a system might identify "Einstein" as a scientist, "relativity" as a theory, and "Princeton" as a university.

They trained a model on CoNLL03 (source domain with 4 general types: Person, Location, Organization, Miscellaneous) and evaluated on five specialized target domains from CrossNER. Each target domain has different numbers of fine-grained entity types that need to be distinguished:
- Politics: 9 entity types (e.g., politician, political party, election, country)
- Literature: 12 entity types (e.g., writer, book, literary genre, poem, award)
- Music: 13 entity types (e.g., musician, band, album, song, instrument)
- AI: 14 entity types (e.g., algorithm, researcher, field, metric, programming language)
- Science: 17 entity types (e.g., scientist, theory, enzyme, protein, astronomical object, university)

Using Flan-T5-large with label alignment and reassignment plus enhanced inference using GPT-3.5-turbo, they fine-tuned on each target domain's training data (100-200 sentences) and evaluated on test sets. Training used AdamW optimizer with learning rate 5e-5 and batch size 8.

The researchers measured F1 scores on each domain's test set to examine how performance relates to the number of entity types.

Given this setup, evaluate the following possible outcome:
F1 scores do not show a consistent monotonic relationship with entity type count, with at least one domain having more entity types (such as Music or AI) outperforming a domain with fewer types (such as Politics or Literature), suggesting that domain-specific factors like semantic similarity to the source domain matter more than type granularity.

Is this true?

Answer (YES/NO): YES